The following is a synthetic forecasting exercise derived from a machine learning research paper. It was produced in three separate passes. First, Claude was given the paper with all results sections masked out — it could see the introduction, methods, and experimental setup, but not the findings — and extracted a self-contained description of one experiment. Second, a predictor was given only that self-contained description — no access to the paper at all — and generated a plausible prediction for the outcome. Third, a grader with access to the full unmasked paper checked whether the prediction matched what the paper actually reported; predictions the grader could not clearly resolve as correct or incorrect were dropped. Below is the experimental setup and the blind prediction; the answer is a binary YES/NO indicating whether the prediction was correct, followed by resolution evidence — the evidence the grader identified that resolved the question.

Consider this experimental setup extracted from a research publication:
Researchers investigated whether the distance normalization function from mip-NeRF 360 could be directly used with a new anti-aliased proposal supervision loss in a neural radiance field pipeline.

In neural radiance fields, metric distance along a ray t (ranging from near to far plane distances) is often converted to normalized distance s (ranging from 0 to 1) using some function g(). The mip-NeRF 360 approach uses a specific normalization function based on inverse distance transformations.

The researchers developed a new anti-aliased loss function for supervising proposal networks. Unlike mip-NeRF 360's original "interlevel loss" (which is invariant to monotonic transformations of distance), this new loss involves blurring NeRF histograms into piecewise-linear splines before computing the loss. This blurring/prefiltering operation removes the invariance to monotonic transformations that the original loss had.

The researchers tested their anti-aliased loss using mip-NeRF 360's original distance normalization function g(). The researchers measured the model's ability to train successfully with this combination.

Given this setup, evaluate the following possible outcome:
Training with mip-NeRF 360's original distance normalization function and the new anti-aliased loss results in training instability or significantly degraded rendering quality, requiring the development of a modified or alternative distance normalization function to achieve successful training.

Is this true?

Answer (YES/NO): YES